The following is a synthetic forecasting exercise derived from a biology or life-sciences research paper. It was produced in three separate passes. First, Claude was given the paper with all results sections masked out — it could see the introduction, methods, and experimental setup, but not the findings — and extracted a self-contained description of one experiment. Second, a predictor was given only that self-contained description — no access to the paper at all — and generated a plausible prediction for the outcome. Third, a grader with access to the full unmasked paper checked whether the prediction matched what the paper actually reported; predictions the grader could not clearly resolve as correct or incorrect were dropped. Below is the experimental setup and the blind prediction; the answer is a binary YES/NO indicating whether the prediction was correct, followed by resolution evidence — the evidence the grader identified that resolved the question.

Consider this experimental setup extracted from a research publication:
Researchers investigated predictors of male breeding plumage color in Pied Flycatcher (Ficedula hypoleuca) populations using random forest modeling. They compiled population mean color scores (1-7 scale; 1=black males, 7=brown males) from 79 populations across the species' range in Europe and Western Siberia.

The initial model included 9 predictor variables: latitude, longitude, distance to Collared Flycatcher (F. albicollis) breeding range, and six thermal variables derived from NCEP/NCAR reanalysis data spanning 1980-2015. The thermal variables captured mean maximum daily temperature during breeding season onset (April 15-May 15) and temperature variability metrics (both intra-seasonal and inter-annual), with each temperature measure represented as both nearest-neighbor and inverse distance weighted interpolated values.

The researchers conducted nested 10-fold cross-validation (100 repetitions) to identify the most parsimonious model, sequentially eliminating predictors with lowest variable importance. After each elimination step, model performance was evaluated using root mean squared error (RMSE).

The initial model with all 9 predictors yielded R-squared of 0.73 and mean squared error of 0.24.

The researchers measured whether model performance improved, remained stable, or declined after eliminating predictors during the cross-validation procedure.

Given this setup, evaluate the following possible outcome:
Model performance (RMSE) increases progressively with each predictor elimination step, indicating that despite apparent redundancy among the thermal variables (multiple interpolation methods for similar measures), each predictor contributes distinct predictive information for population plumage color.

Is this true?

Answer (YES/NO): NO